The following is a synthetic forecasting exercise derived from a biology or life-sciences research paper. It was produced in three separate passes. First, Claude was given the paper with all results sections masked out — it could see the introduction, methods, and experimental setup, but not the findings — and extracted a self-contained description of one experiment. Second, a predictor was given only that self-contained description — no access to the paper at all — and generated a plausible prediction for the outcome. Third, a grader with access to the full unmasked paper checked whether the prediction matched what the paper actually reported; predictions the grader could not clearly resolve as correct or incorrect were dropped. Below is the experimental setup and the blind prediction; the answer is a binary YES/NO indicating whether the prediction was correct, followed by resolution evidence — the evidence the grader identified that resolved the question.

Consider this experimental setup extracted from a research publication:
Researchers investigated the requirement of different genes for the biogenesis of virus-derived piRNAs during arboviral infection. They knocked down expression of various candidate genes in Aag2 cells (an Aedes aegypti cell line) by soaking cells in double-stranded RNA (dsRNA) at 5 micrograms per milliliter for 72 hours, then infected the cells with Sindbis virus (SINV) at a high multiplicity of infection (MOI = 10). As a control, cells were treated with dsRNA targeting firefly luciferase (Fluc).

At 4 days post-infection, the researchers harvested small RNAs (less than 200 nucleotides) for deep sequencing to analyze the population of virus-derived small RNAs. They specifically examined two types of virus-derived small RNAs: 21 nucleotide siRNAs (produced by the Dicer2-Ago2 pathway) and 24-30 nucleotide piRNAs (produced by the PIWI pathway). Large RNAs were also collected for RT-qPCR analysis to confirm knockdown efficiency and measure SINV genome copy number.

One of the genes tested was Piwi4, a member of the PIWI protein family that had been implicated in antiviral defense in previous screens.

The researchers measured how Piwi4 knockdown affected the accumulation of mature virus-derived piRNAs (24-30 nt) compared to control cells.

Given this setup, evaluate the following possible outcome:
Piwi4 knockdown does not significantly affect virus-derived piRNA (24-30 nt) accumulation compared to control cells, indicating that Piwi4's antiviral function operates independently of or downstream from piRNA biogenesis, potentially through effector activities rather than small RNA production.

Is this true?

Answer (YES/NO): NO